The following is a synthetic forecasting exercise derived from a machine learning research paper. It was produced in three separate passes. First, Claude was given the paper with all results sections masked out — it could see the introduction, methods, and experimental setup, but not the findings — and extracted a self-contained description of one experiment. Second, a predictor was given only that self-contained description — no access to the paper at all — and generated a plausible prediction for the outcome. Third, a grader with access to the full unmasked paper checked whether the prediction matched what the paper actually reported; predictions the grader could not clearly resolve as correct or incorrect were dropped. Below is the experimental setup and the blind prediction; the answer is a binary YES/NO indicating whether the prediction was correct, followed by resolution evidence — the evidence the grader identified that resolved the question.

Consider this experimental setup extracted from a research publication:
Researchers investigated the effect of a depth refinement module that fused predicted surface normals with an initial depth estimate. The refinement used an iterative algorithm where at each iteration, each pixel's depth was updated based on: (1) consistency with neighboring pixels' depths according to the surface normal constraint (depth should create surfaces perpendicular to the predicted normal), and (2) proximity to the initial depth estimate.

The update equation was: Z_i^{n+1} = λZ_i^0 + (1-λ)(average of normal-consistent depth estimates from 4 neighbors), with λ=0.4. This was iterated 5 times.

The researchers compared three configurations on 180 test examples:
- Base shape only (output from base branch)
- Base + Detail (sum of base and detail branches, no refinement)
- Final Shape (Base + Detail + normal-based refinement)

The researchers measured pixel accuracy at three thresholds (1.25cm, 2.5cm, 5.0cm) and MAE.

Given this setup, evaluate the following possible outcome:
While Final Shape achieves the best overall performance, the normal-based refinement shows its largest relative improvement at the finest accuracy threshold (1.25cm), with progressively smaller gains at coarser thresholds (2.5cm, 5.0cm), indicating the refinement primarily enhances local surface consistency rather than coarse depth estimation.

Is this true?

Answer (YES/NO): YES